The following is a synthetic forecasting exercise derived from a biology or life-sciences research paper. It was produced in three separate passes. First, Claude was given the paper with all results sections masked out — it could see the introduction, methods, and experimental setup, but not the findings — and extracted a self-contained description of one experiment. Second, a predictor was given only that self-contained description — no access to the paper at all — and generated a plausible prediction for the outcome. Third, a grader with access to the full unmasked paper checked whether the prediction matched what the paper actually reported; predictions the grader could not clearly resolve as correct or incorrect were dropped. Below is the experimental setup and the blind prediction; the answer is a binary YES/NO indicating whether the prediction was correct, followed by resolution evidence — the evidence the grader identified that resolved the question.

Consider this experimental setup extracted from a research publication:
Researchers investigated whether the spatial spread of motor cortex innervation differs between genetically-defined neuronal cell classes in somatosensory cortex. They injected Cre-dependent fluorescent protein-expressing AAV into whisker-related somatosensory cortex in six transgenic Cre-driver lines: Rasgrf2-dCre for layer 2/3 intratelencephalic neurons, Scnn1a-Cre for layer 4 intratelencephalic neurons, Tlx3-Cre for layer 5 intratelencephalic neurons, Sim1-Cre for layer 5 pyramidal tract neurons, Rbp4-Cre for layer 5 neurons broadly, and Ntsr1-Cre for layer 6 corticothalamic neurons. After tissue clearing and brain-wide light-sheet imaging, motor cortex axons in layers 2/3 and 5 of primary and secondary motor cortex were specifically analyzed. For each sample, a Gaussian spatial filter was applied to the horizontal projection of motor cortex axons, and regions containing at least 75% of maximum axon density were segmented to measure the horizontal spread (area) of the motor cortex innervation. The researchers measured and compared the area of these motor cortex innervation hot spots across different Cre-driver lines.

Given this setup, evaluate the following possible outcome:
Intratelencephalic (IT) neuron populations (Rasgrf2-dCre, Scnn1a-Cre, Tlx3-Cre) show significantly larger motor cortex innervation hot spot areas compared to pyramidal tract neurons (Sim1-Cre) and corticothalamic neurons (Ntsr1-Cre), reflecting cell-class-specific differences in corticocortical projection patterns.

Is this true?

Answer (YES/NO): NO